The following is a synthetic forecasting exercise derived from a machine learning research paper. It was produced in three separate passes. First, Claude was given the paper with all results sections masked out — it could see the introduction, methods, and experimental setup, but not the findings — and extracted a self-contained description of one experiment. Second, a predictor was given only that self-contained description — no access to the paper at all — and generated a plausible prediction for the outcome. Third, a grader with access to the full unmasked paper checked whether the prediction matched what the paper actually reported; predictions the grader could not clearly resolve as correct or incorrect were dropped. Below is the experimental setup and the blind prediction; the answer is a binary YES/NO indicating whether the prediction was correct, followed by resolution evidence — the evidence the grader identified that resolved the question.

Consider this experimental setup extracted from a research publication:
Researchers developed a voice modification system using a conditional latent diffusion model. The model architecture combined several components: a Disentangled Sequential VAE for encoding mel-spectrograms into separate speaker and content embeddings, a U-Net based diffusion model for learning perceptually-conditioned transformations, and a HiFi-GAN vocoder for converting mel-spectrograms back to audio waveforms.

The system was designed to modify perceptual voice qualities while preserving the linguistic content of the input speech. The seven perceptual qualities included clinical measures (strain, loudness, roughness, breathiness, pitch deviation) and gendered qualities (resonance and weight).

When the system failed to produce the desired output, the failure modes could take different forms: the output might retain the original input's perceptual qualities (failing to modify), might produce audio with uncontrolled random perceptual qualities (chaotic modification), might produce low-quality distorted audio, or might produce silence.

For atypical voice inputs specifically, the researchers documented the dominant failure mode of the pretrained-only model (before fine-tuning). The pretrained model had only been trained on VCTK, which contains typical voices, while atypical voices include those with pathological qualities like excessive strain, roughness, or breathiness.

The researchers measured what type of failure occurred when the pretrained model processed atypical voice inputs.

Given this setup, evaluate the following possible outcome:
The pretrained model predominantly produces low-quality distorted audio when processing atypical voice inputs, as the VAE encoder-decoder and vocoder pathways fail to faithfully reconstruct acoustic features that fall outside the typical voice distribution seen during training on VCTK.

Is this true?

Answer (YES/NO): NO